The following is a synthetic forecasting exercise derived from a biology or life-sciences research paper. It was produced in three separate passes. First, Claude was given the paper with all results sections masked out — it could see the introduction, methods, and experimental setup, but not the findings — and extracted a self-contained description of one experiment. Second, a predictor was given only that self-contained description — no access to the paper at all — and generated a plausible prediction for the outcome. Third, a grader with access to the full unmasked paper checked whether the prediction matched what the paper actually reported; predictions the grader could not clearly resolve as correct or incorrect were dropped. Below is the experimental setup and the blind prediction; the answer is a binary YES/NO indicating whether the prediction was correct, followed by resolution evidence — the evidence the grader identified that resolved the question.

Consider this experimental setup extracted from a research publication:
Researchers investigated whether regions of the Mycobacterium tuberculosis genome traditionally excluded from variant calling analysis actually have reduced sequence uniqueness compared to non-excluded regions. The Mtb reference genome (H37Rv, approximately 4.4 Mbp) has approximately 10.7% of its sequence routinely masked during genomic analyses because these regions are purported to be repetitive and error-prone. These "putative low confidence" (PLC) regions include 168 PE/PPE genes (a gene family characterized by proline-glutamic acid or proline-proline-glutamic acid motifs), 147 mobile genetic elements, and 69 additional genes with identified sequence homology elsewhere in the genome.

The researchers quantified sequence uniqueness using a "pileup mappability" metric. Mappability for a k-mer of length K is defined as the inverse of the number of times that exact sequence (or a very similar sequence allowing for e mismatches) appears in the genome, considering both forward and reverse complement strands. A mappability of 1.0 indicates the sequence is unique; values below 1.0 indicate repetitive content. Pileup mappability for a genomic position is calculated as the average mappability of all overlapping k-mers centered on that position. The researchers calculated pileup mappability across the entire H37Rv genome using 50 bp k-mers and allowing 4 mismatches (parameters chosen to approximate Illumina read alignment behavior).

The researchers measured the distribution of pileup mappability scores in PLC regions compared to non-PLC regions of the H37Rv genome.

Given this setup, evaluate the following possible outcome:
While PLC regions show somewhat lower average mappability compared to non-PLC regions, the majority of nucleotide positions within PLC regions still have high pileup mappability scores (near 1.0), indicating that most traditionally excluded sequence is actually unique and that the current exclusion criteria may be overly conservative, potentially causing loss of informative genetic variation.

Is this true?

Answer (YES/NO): YES